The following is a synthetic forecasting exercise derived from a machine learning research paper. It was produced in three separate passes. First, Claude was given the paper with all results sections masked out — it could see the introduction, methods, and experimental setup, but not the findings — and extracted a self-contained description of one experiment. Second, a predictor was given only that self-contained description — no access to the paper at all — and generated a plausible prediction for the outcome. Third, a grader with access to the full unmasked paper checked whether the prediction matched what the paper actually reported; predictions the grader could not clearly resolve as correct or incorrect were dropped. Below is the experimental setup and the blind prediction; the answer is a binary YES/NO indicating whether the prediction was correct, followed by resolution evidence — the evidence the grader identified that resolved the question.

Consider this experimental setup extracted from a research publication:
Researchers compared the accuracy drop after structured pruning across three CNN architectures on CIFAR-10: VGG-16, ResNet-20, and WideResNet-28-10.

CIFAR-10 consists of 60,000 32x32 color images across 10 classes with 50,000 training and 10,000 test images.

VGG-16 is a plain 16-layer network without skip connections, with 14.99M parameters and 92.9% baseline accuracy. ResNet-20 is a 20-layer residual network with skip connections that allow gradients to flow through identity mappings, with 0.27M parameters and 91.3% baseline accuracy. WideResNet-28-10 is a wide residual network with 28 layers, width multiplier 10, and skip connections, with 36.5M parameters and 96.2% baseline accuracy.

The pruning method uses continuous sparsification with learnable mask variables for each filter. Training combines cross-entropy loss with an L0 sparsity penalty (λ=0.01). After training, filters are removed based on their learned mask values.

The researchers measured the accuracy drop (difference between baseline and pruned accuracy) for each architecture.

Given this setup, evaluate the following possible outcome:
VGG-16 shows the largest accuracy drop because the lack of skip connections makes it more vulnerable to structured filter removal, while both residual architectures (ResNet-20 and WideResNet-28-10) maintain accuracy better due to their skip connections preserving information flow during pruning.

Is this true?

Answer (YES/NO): NO